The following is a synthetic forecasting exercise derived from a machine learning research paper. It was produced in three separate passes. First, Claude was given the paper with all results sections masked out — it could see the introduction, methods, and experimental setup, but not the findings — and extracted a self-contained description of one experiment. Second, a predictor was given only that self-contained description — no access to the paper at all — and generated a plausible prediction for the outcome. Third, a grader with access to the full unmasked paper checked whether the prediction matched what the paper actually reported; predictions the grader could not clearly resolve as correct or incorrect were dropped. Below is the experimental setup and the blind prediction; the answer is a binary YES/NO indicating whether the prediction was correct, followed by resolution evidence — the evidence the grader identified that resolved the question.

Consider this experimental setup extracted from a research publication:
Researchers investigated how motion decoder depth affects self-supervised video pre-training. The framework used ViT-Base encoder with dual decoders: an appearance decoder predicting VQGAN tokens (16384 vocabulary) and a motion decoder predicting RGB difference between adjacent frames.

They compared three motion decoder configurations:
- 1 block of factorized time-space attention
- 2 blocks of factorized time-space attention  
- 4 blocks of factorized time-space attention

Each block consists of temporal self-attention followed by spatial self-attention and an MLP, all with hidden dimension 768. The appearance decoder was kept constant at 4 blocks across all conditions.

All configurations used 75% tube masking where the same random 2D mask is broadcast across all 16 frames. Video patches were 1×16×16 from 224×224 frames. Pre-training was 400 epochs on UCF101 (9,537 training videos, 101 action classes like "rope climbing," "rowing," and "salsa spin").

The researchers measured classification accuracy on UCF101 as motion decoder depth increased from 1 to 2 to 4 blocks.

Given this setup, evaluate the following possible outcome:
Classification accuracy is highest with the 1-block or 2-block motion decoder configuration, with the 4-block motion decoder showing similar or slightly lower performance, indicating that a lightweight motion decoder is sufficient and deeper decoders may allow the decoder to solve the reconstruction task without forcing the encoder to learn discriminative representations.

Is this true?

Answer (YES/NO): YES